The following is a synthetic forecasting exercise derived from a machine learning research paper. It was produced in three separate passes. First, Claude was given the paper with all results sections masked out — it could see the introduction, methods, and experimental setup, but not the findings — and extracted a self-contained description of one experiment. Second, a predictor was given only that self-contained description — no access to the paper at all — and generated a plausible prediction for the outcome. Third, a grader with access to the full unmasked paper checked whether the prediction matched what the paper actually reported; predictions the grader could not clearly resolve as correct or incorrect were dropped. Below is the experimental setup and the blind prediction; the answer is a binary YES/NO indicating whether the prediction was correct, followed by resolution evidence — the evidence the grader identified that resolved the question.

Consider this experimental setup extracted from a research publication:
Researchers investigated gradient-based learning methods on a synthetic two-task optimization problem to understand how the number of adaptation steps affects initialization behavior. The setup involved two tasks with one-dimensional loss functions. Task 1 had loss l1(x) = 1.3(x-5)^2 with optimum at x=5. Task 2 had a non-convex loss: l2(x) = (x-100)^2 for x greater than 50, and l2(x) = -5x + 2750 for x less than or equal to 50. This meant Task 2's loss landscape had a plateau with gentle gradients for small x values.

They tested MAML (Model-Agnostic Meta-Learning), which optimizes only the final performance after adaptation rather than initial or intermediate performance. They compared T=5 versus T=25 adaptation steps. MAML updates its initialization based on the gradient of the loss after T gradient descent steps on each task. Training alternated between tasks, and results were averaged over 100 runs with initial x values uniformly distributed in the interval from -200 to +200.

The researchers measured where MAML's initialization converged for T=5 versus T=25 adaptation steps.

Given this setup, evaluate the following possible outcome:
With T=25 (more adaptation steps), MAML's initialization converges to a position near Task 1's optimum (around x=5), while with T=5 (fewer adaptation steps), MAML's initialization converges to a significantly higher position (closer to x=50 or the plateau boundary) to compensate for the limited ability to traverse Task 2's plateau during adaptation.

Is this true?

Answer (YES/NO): NO